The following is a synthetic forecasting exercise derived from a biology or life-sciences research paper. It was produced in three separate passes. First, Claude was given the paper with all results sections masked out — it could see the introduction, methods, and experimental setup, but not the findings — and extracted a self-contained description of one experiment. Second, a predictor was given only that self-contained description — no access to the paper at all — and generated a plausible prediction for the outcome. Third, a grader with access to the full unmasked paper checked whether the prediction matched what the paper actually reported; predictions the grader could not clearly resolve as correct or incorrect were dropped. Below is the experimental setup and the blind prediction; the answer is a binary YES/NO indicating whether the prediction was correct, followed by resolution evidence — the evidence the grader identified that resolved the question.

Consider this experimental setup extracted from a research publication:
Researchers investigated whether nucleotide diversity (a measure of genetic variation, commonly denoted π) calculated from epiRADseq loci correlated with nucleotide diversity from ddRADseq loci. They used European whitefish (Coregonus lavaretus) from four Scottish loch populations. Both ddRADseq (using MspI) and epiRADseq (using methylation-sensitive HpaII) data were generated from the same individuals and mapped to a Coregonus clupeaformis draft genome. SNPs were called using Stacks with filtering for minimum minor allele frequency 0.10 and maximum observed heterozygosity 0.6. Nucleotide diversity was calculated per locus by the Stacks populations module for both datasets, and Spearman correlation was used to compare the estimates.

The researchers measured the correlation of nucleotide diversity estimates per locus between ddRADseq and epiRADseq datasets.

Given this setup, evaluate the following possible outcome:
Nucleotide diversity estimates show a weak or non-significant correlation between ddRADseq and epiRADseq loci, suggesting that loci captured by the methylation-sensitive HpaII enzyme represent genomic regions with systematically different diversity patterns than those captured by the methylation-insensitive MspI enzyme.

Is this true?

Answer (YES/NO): NO